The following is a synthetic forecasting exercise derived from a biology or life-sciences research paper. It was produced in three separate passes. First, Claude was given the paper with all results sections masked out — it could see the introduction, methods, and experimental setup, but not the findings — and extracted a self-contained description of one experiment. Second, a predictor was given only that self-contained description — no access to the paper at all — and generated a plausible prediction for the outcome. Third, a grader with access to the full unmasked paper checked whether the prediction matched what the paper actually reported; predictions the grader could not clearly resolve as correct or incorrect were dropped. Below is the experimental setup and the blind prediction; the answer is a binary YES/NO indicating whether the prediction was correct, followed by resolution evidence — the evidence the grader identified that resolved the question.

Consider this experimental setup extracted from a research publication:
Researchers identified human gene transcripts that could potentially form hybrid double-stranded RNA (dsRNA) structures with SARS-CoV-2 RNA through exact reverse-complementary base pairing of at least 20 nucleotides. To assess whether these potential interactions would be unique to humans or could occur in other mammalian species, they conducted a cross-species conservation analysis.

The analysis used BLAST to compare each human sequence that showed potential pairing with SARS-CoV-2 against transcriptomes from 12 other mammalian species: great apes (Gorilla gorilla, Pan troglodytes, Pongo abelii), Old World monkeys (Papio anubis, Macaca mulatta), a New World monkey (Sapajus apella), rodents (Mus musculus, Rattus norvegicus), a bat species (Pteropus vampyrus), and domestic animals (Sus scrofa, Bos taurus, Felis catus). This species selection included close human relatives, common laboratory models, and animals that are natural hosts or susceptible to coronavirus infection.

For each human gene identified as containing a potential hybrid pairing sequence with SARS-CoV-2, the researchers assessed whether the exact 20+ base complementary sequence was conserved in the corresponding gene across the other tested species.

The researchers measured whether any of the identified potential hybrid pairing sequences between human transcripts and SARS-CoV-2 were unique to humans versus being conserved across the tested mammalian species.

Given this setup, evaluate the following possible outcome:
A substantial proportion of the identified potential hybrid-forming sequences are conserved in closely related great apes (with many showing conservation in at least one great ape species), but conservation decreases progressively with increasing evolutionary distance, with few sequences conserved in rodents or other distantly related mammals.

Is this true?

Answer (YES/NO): NO